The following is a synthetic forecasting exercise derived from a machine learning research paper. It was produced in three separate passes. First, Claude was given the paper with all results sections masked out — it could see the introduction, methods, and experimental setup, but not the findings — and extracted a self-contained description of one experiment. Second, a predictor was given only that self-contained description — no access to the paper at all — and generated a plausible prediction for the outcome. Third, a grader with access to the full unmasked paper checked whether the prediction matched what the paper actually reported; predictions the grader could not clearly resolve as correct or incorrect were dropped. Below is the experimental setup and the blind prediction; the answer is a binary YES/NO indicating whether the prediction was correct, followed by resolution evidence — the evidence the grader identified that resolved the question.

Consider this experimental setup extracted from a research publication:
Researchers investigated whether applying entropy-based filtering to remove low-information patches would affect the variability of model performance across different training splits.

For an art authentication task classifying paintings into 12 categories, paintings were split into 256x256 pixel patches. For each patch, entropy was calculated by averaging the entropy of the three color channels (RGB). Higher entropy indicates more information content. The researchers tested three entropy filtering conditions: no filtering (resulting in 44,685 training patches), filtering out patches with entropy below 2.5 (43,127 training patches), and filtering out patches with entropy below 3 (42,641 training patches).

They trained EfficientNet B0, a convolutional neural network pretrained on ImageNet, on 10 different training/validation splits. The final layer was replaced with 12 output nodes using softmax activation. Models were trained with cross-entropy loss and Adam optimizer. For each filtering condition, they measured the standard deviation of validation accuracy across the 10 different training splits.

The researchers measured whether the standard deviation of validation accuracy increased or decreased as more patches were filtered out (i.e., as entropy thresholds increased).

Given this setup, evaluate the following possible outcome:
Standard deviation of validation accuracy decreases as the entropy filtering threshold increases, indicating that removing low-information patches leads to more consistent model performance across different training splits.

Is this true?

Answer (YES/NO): NO